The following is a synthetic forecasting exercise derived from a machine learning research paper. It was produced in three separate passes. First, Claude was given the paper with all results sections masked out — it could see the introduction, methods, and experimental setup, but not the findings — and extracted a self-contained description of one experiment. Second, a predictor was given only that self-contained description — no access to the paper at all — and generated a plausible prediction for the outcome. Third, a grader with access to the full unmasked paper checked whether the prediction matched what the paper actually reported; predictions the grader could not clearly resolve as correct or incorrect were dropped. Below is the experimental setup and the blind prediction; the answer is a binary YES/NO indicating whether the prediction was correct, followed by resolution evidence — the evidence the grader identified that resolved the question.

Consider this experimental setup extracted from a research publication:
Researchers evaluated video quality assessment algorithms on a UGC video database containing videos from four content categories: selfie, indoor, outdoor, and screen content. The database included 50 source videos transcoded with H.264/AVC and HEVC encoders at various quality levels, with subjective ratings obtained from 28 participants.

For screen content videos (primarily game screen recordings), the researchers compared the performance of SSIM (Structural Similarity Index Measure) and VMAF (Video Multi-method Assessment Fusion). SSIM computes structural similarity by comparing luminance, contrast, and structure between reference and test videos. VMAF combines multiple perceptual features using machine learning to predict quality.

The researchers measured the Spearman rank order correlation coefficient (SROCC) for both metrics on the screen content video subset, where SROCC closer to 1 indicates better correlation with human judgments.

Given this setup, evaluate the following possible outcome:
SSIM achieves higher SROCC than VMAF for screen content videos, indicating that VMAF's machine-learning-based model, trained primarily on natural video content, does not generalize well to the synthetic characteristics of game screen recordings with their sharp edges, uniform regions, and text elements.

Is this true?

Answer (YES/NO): NO